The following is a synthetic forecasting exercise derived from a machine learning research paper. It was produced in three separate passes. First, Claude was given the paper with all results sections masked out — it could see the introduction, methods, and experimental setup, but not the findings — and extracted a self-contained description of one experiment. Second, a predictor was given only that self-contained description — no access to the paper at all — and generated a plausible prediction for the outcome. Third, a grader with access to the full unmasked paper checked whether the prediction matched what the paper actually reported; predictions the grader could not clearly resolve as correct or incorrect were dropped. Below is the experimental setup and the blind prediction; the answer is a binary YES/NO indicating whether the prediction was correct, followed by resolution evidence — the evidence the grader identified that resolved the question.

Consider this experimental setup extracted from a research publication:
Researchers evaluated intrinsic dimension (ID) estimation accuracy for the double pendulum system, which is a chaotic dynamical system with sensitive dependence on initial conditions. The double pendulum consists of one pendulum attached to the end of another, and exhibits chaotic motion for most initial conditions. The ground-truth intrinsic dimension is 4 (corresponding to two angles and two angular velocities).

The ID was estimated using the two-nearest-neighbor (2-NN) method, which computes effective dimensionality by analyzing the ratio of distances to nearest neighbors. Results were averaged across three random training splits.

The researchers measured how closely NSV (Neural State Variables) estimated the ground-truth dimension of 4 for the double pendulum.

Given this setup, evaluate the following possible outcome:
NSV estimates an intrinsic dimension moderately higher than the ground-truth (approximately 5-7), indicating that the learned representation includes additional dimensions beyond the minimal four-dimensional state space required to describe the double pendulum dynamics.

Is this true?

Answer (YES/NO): NO